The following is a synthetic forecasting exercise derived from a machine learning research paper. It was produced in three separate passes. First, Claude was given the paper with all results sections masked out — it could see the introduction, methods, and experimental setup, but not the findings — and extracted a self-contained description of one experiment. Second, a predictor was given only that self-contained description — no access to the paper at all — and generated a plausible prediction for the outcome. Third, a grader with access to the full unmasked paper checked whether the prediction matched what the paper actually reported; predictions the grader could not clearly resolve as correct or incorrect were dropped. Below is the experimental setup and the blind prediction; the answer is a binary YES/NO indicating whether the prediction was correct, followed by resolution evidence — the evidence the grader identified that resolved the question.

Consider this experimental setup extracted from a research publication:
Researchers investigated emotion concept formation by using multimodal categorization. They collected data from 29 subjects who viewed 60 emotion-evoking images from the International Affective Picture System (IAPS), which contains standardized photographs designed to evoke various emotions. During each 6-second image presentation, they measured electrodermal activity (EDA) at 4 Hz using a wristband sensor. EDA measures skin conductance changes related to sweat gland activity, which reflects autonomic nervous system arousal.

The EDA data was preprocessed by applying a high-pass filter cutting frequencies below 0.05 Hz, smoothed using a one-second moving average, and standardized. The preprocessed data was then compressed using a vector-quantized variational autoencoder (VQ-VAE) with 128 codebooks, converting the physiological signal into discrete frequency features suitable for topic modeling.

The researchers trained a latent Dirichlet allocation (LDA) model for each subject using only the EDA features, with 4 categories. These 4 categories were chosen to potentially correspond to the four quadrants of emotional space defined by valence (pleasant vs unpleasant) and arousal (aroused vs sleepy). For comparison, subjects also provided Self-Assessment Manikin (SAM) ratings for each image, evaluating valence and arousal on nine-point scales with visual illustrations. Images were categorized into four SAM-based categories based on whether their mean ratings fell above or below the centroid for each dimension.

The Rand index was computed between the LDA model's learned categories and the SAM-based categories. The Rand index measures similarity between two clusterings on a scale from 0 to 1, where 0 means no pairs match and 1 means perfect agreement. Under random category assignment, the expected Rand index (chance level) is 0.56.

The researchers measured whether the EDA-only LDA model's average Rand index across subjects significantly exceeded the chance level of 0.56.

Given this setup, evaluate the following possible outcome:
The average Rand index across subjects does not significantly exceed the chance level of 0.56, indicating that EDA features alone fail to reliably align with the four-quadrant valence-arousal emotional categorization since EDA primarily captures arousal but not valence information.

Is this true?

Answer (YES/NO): NO